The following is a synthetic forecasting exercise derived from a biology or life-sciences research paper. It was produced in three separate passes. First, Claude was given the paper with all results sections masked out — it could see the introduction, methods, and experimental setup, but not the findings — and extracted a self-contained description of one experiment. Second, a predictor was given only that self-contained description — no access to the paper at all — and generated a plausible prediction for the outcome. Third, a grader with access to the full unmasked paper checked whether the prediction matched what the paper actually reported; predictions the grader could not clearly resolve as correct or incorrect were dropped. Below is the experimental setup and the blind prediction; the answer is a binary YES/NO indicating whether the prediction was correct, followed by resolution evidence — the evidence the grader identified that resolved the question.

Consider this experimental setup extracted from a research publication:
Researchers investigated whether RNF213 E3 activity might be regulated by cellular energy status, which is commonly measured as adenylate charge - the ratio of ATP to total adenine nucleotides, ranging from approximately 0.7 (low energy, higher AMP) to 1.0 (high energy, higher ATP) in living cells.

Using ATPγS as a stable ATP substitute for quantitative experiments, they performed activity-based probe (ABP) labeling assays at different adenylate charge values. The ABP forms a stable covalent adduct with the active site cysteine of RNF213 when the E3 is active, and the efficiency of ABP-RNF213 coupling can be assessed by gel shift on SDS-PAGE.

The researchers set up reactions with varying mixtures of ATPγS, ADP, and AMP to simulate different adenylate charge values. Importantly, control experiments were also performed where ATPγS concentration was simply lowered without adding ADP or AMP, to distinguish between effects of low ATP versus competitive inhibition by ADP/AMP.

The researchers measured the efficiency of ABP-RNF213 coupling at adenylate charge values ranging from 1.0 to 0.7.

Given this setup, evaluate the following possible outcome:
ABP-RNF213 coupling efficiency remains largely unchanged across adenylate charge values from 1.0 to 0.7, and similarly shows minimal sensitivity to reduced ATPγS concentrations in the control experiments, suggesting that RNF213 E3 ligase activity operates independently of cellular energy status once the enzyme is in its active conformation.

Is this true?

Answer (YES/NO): NO